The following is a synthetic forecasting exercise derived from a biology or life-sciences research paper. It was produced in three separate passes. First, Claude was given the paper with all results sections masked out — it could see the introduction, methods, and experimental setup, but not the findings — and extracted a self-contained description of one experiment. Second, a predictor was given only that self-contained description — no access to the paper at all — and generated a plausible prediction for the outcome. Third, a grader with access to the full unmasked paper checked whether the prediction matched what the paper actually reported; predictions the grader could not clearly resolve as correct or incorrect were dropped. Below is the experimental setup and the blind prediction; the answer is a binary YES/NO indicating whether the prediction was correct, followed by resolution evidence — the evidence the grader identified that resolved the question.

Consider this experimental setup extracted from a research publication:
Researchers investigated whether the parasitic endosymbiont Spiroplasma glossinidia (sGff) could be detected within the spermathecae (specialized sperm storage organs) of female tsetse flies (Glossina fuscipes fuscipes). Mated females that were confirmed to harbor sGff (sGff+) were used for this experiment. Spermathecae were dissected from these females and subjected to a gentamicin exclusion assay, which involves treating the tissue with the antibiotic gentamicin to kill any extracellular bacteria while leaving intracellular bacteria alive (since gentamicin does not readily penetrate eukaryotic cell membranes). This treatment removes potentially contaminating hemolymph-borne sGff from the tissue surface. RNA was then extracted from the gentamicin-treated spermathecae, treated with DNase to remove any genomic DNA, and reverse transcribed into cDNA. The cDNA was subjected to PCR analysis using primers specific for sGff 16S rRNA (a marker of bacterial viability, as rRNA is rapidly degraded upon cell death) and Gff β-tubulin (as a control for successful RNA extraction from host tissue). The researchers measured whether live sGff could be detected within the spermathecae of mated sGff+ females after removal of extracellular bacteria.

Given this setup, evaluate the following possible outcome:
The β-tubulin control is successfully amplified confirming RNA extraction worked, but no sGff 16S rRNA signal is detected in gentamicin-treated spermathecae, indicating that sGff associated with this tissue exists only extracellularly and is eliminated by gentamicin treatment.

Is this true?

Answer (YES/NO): NO